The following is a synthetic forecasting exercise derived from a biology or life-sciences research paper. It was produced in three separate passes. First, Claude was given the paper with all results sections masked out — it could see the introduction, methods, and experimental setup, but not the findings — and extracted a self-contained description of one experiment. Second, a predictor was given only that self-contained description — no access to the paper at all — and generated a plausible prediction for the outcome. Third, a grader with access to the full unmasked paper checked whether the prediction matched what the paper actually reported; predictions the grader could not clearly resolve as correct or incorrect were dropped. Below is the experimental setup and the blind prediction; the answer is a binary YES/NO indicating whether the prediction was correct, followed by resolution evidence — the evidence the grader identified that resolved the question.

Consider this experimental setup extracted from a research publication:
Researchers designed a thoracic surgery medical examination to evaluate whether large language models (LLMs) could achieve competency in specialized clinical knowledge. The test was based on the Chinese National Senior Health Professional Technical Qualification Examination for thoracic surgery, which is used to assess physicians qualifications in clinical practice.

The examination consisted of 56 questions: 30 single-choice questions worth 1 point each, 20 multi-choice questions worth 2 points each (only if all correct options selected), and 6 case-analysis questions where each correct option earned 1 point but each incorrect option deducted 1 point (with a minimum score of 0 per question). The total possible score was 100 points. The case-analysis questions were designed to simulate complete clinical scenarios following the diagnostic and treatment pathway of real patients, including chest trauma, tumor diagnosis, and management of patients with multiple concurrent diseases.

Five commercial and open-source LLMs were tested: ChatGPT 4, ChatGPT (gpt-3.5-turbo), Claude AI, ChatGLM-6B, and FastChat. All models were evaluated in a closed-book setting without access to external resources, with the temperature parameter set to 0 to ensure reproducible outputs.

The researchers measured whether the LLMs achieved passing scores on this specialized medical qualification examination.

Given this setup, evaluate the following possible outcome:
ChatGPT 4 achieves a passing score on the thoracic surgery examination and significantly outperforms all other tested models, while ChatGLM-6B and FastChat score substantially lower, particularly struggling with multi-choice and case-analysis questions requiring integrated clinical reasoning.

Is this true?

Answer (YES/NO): NO